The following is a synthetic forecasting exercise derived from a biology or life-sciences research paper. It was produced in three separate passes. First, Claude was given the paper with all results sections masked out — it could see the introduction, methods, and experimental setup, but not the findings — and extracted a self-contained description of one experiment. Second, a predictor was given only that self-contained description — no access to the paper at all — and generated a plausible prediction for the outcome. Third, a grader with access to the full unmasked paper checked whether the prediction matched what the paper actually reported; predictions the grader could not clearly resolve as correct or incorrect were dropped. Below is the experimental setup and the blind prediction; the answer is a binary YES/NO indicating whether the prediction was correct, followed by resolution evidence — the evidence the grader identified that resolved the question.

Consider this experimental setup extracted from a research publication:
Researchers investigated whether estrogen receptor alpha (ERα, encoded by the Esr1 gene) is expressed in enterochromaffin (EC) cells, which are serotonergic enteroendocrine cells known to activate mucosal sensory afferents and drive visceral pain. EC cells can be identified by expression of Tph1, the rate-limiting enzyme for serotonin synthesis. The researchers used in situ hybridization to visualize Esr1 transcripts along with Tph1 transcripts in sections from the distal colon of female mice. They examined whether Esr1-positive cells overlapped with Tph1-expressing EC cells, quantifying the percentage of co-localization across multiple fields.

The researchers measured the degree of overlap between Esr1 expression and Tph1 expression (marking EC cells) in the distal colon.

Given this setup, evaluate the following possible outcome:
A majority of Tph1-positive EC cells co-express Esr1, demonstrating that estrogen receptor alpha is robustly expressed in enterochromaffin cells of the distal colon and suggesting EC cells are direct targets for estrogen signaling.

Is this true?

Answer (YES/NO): NO